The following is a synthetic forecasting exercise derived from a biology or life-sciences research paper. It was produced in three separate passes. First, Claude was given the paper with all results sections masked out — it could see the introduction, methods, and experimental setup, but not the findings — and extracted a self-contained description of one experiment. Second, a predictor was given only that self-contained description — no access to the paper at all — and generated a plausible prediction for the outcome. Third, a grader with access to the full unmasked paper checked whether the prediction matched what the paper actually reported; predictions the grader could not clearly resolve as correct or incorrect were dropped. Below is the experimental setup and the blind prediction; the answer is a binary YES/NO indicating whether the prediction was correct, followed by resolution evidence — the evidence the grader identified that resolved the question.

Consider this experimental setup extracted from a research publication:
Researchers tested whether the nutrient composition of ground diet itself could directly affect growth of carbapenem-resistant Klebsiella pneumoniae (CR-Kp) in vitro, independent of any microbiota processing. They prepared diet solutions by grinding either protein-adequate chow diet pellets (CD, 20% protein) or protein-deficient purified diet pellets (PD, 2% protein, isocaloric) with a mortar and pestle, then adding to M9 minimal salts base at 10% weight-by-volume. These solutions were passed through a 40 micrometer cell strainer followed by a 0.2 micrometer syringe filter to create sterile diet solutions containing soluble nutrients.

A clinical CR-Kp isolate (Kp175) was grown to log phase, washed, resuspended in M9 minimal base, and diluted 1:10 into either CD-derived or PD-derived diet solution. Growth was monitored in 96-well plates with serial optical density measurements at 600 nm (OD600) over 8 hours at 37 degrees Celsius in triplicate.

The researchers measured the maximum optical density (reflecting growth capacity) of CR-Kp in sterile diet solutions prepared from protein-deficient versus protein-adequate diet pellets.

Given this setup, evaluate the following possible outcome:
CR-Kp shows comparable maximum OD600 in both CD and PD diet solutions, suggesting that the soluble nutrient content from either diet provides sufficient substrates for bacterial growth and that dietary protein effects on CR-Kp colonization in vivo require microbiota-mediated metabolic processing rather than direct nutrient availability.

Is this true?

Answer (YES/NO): NO